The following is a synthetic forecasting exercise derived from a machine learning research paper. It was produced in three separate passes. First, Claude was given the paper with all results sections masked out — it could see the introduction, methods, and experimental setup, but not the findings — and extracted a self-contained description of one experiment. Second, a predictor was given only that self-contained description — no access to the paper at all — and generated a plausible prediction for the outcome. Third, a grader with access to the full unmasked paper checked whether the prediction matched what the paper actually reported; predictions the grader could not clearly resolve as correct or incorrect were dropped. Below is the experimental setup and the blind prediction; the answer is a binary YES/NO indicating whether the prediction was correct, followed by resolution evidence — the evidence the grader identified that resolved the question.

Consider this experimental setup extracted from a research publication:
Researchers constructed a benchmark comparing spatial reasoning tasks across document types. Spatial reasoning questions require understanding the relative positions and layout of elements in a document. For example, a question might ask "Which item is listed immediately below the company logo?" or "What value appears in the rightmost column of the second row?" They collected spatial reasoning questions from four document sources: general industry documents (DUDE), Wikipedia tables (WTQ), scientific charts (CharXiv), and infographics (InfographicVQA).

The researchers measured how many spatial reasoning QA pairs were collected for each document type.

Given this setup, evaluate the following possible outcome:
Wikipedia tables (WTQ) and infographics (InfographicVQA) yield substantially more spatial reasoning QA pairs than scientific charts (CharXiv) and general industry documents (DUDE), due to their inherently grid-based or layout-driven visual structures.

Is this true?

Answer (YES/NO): NO